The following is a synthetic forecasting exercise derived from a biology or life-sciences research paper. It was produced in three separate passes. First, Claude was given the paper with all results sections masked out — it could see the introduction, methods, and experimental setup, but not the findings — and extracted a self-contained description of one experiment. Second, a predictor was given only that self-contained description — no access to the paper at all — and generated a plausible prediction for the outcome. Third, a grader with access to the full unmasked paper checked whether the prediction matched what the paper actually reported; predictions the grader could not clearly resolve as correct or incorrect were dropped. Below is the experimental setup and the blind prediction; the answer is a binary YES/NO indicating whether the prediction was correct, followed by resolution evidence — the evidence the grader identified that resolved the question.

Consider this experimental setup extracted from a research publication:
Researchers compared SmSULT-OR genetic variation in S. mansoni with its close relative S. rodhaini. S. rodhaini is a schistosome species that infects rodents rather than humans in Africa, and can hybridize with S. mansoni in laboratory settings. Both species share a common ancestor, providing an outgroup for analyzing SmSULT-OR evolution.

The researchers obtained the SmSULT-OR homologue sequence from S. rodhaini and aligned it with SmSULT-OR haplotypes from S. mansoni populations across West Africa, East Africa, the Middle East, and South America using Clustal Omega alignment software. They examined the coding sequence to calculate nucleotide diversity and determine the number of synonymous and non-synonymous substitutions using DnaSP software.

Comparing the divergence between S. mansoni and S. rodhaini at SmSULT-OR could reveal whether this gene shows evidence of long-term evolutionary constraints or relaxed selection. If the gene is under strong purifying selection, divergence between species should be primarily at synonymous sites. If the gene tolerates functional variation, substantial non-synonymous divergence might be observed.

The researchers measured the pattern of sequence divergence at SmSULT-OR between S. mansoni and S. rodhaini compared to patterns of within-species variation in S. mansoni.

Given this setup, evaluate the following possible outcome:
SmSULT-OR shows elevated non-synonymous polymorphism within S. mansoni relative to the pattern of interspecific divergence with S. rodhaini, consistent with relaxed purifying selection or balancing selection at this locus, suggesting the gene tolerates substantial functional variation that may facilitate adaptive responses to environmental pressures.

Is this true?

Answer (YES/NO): NO